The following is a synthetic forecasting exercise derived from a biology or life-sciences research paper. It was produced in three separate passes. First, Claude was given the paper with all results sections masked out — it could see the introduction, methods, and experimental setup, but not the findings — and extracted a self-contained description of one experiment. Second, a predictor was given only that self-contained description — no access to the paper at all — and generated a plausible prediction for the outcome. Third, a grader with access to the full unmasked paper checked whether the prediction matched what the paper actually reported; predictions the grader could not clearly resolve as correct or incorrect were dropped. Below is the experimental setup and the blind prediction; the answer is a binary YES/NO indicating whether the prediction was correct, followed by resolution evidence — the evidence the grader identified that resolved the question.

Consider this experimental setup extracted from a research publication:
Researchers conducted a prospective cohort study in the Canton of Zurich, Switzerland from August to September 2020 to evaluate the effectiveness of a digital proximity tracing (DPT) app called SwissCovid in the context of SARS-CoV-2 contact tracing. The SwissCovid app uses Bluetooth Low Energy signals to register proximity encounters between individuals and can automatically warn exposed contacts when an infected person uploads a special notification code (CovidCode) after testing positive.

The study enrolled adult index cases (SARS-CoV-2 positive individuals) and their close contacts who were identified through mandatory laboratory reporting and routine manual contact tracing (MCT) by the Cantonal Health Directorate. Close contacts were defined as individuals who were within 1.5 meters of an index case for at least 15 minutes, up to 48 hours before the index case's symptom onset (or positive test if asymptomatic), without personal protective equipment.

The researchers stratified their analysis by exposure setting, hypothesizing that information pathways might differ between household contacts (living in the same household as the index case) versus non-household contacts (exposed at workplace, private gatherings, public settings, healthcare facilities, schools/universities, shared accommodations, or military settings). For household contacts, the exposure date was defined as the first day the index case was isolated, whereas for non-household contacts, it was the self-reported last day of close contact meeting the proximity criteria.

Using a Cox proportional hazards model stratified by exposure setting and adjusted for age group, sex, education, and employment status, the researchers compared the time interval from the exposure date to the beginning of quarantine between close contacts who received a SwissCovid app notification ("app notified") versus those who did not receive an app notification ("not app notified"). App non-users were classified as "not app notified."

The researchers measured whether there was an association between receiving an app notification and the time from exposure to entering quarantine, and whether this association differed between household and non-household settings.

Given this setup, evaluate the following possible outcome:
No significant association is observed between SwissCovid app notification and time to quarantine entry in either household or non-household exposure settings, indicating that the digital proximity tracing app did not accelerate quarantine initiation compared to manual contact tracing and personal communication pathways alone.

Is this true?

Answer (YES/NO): NO